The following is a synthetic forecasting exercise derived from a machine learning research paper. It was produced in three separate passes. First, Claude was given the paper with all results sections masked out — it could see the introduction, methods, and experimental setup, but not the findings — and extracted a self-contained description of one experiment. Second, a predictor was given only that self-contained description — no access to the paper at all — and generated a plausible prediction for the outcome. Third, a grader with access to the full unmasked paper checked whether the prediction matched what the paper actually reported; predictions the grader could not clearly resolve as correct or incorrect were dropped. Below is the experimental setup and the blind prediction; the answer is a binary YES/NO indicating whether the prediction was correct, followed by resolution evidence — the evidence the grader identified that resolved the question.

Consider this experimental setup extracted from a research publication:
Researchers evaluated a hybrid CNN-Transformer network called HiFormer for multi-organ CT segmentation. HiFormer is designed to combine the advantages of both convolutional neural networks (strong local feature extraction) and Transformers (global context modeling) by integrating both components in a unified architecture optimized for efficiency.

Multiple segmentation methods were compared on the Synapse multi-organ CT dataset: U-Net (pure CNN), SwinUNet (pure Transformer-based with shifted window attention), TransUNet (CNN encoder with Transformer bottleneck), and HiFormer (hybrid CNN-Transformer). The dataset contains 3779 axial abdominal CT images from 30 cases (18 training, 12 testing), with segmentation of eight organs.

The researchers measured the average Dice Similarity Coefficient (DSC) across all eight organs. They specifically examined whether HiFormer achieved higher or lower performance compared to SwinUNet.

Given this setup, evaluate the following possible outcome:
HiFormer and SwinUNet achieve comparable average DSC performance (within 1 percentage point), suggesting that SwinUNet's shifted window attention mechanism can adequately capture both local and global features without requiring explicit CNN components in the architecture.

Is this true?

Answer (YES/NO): NO